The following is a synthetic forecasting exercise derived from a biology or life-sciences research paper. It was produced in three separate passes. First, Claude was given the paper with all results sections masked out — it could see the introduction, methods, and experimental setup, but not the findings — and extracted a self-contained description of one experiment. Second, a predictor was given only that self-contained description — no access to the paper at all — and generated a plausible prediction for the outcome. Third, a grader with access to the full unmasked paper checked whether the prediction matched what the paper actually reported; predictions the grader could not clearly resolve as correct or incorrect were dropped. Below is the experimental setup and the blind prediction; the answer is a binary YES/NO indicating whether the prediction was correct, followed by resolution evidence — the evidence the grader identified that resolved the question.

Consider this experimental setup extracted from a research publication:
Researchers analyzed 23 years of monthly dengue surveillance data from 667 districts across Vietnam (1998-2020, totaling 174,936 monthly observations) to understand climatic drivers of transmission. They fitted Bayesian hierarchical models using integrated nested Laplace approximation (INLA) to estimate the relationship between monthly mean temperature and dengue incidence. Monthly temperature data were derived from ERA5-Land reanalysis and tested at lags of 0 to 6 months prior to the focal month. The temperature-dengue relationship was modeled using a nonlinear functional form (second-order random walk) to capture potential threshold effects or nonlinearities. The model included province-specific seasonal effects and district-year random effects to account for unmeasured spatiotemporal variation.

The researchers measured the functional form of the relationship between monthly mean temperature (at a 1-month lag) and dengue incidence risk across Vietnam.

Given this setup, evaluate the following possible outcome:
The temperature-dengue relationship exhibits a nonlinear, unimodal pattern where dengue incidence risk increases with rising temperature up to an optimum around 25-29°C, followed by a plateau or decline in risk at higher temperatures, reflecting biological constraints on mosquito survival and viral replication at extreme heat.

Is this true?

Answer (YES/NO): YES